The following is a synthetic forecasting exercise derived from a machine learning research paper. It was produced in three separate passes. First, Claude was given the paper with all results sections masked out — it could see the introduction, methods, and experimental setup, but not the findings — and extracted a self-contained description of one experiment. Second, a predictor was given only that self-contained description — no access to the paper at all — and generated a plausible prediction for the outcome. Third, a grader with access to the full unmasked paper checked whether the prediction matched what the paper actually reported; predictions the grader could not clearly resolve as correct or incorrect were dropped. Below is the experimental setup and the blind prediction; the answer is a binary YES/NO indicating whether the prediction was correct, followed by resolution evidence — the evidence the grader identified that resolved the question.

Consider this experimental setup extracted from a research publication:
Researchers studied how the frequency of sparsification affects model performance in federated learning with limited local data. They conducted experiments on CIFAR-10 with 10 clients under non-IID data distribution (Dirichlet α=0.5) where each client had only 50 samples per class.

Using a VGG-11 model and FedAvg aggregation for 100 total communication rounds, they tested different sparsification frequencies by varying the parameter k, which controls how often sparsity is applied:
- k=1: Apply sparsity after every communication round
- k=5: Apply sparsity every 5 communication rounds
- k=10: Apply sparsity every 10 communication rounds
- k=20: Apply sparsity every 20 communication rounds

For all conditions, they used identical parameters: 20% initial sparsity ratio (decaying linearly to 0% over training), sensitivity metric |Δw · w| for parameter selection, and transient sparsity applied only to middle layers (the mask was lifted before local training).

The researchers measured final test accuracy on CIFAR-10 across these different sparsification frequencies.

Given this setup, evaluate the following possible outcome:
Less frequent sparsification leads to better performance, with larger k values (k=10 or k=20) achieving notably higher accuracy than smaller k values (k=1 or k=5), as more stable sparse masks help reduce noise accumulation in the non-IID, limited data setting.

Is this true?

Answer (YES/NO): NO